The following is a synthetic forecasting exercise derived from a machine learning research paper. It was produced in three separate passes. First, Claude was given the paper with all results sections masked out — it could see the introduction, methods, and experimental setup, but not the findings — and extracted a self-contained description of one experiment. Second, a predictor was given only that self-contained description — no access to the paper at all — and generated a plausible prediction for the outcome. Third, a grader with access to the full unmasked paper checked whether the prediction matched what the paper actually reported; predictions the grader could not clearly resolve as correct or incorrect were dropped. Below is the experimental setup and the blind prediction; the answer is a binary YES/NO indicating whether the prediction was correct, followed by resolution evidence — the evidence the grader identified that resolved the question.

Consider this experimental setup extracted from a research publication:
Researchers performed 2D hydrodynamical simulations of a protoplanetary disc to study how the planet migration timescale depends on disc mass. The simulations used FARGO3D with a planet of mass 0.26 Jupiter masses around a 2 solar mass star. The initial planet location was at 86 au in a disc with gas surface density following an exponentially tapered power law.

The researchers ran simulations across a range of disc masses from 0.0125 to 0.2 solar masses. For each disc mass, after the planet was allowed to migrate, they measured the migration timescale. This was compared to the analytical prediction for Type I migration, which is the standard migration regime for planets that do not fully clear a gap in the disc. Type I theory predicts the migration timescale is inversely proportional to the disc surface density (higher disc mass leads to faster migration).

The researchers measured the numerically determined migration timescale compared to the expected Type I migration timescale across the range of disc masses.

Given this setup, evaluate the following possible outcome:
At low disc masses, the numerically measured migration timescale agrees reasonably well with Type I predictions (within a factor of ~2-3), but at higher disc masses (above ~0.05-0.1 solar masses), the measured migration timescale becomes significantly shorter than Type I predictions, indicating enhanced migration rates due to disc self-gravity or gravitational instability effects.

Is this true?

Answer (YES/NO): NO